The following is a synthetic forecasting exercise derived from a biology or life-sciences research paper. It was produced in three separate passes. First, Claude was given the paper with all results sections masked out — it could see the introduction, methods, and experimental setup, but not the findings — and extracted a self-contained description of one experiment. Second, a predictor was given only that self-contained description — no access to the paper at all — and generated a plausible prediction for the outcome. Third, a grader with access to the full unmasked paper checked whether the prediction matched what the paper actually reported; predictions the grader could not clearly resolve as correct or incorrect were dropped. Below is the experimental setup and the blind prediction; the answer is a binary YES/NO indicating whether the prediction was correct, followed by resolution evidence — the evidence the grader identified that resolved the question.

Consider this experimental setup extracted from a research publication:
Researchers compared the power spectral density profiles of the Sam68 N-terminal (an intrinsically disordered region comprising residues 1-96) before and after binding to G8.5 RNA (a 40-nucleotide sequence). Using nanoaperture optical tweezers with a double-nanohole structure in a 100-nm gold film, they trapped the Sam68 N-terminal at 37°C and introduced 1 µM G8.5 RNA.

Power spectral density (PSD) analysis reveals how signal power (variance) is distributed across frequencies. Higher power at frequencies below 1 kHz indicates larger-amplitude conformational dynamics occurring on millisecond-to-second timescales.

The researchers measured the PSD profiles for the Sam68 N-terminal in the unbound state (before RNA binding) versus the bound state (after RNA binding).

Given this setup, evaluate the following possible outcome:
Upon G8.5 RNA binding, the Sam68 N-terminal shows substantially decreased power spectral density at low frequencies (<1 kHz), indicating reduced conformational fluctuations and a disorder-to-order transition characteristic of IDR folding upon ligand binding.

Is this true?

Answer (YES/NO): YES